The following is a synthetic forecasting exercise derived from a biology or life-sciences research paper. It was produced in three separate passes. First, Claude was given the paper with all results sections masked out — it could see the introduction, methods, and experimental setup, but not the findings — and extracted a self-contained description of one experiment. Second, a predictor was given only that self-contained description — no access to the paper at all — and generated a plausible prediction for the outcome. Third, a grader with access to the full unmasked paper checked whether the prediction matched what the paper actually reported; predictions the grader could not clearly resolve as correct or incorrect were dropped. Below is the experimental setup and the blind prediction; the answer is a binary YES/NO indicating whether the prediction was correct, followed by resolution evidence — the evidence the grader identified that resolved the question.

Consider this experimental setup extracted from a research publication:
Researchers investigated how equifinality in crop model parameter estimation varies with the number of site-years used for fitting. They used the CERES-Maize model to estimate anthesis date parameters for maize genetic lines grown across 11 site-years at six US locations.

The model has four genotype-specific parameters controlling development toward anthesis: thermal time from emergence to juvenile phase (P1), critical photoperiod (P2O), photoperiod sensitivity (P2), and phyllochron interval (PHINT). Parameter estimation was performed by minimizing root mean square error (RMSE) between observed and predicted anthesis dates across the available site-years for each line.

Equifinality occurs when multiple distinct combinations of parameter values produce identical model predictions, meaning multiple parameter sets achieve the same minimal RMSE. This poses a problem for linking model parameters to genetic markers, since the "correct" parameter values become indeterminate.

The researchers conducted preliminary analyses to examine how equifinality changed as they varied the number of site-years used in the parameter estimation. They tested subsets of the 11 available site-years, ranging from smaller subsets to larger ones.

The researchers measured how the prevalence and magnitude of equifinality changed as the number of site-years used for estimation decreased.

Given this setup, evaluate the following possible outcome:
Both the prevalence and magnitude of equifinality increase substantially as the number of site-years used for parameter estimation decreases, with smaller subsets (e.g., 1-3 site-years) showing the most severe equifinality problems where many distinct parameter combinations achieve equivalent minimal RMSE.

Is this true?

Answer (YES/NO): YES